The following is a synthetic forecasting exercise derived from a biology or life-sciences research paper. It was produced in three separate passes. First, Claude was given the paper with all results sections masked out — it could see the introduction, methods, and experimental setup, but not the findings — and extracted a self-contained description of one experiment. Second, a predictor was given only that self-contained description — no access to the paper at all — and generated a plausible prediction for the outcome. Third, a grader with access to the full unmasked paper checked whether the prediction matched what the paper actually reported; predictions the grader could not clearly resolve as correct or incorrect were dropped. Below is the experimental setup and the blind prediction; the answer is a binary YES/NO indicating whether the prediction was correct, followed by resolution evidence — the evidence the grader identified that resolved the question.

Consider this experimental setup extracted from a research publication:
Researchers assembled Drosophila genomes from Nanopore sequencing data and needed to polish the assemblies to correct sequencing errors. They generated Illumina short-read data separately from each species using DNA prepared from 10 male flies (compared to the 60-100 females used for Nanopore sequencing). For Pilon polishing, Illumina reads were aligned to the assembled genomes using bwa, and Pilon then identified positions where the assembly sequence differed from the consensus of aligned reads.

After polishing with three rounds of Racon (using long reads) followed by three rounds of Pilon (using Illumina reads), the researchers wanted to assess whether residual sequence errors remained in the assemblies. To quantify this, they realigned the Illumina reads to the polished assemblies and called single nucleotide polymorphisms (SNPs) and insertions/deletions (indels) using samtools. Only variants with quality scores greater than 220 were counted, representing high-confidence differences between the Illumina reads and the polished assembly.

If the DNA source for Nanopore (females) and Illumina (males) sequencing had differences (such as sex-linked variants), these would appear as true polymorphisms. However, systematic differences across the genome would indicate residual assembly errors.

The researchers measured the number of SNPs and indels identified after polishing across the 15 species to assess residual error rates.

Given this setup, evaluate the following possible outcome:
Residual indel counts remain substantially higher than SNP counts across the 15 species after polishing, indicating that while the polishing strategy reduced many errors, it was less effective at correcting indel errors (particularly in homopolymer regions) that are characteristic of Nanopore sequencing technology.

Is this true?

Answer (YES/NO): NO